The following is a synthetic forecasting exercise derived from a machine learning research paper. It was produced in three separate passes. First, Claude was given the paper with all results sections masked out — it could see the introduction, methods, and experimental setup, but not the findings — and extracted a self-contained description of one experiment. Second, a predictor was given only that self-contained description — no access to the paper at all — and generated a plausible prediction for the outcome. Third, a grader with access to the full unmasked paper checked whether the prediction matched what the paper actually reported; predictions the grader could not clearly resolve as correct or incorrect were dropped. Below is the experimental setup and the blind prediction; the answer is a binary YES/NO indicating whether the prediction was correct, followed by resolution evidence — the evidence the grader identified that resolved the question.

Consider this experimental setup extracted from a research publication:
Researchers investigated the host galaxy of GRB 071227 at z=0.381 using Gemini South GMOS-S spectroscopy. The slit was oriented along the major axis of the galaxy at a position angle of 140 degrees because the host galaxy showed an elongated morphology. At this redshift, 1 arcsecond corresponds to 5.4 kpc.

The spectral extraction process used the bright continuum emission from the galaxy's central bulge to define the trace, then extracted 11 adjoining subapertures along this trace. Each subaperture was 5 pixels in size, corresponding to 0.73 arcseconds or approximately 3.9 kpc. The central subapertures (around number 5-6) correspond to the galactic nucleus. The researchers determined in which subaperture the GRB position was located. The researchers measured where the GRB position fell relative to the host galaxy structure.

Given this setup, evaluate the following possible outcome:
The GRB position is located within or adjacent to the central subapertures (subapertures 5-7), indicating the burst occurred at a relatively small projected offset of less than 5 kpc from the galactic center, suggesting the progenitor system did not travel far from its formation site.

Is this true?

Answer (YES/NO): NO